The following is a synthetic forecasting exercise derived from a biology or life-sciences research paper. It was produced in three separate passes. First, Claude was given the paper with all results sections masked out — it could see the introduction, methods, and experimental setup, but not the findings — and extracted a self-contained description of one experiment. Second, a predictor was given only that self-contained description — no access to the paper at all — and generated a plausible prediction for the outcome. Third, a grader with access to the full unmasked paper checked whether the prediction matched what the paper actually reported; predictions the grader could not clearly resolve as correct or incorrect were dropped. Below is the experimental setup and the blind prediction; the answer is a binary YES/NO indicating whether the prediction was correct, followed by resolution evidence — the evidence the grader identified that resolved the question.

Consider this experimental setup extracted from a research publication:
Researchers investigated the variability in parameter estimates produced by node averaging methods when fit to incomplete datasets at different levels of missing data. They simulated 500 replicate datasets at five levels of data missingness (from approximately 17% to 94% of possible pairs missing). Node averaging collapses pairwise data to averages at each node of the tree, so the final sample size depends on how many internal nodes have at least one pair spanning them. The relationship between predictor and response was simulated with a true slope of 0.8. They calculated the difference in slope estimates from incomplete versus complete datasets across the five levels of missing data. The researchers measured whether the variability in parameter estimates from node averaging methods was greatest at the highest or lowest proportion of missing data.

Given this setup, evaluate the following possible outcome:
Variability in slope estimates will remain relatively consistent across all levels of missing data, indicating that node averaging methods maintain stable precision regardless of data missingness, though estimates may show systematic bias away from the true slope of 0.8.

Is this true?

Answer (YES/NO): NO